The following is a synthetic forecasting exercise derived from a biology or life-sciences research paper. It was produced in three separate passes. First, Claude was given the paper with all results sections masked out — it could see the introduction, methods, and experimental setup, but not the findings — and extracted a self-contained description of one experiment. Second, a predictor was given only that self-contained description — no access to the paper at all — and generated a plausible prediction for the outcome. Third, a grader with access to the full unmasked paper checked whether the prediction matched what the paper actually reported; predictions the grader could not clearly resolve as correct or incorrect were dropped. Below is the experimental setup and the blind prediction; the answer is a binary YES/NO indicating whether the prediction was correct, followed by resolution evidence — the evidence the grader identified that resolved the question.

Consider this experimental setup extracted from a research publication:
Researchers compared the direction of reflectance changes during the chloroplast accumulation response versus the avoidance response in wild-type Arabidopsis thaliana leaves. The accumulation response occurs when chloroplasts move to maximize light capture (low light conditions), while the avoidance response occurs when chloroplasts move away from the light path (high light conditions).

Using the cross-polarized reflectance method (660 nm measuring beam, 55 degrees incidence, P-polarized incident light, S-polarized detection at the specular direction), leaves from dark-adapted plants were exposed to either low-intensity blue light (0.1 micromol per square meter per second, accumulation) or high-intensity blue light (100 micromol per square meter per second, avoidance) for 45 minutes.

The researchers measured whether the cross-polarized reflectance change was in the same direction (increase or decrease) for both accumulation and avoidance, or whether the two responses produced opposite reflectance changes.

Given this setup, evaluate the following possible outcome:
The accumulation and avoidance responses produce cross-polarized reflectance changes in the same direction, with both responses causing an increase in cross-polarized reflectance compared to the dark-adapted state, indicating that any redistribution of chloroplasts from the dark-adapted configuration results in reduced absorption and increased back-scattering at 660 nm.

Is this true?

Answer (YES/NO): NO